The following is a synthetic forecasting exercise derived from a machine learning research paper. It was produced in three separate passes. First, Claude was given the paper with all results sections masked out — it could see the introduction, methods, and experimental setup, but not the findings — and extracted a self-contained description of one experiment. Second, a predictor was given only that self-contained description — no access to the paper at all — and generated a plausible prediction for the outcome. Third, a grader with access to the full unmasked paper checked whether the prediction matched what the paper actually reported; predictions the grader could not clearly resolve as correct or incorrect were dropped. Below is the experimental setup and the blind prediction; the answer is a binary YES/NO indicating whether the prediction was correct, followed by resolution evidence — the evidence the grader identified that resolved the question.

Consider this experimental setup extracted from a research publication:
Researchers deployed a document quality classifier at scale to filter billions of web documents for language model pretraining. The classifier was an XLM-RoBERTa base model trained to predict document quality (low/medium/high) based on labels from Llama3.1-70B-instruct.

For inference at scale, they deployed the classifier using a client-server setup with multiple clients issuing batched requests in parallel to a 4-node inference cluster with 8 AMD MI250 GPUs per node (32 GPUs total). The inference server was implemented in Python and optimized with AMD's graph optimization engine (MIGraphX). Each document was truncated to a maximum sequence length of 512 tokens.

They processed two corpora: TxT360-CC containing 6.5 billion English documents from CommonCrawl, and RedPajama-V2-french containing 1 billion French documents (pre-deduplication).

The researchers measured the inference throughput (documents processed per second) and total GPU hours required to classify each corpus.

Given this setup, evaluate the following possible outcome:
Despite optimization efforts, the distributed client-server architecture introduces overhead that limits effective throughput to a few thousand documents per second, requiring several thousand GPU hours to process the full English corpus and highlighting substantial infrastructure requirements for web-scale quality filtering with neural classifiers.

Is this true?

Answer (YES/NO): NO